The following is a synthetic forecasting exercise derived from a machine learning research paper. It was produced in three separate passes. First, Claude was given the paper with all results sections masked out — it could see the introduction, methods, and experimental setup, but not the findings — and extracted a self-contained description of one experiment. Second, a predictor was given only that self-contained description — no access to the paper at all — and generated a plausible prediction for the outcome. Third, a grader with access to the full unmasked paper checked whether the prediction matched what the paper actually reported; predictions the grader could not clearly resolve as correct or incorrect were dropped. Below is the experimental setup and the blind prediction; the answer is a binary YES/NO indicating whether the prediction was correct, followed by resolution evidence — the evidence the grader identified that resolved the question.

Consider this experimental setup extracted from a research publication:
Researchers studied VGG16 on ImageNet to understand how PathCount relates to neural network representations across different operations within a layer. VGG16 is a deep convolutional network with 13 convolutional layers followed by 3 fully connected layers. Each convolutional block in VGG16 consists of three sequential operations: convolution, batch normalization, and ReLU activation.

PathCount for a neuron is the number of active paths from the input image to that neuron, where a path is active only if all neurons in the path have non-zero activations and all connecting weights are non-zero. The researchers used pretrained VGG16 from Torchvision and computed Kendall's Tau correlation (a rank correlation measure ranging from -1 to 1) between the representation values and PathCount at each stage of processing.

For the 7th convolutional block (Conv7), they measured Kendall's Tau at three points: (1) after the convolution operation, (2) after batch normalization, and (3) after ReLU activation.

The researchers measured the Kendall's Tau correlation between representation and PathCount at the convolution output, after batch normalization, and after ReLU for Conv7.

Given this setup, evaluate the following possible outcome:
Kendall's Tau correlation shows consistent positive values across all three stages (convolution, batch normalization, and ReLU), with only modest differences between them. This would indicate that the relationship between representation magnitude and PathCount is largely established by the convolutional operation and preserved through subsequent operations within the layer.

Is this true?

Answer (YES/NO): NO